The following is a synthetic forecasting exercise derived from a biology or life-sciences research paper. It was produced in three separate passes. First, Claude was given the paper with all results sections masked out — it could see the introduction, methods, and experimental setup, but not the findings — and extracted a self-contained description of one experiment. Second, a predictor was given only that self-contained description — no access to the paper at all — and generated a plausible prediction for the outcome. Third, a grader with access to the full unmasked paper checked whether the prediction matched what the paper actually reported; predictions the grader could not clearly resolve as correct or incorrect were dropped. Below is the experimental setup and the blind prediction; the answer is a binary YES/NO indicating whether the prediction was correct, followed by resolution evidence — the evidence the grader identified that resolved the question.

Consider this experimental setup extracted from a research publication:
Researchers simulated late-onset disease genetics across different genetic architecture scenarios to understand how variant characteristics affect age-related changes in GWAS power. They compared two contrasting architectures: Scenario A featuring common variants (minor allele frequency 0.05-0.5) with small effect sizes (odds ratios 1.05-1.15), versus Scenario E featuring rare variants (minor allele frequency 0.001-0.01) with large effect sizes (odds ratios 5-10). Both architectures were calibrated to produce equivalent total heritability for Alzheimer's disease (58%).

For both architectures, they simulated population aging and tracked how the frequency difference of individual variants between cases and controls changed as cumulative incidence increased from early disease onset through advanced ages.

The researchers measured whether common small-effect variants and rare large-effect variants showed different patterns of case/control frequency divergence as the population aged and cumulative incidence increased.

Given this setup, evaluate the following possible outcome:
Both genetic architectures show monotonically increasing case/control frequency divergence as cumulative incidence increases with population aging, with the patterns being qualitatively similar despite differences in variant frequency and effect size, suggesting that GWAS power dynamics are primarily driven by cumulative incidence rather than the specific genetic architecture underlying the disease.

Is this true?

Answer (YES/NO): NO